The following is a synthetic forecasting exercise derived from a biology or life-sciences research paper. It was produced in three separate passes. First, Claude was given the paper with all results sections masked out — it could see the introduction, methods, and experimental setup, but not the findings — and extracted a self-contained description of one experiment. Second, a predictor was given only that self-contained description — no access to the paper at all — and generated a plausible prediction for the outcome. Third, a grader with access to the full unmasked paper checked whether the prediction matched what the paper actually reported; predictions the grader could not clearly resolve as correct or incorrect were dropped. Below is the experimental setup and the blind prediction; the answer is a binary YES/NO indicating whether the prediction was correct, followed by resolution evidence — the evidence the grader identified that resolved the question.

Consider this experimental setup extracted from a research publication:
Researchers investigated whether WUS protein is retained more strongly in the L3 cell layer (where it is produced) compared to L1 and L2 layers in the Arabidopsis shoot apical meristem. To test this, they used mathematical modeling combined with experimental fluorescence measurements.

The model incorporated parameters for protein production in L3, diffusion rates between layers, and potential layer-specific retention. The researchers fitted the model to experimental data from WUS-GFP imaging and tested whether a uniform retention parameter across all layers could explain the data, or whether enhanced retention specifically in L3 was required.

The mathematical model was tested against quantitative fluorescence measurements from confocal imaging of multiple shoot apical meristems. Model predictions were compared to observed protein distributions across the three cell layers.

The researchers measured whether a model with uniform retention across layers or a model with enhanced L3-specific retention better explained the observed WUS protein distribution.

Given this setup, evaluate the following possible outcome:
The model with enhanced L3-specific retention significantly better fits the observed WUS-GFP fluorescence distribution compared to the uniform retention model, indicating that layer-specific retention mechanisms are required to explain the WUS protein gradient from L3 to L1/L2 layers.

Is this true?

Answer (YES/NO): YES